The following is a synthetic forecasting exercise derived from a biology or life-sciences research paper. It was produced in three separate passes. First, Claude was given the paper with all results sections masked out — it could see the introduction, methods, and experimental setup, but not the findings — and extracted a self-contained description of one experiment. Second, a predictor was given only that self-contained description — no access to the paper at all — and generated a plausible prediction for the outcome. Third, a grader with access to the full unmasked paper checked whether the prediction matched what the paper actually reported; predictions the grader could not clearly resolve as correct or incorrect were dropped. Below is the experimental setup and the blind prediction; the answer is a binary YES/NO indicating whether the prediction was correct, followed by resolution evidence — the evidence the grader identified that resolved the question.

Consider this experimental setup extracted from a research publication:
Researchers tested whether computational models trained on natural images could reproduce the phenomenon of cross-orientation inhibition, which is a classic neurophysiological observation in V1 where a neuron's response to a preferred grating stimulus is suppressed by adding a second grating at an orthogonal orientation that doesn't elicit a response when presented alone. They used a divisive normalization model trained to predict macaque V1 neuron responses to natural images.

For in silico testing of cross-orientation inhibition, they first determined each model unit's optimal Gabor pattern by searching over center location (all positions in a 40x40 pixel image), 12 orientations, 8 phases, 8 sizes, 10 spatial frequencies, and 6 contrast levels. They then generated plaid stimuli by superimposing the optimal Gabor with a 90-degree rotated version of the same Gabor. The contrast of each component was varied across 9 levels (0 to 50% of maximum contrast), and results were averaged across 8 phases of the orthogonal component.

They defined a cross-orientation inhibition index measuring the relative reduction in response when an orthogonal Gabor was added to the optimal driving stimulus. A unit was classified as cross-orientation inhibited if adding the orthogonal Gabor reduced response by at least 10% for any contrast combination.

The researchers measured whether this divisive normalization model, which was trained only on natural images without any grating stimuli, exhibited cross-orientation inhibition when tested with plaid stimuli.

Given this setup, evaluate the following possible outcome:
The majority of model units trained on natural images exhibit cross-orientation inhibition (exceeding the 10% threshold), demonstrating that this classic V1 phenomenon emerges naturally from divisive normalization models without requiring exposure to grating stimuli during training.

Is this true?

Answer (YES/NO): NO